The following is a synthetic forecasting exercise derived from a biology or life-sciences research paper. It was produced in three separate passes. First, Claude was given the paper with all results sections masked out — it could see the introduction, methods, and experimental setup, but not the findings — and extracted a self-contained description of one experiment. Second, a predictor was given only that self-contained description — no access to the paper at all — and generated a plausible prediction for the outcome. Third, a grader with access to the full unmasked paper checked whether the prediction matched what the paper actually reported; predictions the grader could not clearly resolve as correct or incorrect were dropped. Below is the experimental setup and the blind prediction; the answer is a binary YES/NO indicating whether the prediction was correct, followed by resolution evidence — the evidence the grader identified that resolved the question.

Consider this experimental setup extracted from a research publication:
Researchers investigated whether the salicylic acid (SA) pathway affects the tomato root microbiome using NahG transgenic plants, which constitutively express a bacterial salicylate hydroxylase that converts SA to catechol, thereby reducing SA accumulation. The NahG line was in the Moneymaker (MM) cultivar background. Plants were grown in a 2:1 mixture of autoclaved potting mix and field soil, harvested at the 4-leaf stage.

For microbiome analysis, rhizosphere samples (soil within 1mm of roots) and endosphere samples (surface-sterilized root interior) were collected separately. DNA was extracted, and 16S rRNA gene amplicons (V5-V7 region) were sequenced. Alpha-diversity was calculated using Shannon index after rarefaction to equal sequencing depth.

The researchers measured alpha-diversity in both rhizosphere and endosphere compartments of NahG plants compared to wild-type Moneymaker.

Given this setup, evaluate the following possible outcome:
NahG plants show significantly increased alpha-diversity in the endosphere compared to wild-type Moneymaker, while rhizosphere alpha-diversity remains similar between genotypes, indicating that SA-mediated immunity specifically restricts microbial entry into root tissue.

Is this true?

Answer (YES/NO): NO